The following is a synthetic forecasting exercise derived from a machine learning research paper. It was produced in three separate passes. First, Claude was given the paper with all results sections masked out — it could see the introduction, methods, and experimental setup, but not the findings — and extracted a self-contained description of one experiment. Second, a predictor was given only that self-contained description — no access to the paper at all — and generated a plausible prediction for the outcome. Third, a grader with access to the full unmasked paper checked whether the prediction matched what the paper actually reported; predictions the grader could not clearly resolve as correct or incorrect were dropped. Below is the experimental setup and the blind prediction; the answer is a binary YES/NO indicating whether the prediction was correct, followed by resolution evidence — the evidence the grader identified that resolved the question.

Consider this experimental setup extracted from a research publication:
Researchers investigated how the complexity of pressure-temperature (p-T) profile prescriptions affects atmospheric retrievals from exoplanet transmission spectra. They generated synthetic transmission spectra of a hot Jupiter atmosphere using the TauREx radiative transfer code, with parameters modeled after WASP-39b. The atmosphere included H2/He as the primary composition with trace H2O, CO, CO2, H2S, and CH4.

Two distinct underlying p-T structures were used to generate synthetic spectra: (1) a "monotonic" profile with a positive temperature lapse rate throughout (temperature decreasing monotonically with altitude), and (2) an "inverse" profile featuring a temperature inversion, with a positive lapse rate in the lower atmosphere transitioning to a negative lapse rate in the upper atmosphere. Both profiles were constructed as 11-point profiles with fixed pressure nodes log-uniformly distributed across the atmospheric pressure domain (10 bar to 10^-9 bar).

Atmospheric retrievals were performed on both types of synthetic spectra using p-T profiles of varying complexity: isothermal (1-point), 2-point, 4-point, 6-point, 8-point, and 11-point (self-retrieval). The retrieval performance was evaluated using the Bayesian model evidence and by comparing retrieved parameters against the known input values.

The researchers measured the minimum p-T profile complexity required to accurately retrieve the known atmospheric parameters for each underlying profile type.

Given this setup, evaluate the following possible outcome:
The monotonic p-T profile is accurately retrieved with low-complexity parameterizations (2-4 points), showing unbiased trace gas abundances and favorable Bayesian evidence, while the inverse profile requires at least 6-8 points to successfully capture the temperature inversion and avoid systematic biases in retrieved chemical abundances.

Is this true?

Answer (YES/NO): NO